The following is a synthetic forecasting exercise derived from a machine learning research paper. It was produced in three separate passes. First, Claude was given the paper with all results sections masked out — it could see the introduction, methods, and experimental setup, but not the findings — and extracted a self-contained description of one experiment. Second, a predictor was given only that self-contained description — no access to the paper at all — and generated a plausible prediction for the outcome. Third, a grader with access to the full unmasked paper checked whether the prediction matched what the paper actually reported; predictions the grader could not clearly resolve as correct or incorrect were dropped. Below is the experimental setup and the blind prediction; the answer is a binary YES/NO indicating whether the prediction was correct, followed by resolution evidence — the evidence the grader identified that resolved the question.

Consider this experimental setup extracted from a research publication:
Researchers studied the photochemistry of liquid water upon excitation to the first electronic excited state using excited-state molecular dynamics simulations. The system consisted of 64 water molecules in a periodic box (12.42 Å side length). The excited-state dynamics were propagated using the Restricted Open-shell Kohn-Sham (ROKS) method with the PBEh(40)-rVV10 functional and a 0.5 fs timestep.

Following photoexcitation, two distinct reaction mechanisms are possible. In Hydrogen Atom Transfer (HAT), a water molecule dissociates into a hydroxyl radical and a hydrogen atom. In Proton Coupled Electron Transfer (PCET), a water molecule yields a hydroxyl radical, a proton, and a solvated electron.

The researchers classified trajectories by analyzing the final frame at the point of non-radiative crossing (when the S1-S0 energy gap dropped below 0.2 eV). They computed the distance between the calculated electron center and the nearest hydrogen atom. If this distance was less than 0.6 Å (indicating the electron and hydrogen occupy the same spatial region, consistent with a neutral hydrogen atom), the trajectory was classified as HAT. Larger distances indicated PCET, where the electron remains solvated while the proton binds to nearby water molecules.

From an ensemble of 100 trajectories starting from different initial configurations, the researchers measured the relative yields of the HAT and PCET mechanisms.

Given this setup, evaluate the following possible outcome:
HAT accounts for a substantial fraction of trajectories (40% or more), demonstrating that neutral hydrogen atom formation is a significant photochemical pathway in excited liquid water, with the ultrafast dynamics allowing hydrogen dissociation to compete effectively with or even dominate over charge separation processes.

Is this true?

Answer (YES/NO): YES